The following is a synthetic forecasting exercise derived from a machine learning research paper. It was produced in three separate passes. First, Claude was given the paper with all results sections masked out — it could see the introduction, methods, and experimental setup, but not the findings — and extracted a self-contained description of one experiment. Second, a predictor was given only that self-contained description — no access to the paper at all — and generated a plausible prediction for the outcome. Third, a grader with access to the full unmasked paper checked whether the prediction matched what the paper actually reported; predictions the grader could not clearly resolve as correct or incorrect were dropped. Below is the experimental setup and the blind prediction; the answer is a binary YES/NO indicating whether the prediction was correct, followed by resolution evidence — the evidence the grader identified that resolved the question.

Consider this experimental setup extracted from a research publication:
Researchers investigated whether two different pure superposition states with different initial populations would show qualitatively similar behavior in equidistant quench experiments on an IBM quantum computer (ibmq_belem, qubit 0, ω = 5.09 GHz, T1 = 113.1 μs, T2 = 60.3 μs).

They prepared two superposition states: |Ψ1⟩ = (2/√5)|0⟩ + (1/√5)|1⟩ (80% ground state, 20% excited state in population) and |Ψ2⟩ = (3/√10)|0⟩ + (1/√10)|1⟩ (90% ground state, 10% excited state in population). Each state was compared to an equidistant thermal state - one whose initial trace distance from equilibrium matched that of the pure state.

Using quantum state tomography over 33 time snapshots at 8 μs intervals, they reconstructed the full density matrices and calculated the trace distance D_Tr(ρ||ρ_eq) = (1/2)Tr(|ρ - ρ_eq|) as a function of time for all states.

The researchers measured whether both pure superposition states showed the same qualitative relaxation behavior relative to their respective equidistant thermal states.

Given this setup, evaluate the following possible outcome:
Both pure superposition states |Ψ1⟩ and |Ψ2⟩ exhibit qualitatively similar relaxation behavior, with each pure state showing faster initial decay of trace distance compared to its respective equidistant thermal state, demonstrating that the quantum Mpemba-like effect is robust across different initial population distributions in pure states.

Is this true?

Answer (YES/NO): YES